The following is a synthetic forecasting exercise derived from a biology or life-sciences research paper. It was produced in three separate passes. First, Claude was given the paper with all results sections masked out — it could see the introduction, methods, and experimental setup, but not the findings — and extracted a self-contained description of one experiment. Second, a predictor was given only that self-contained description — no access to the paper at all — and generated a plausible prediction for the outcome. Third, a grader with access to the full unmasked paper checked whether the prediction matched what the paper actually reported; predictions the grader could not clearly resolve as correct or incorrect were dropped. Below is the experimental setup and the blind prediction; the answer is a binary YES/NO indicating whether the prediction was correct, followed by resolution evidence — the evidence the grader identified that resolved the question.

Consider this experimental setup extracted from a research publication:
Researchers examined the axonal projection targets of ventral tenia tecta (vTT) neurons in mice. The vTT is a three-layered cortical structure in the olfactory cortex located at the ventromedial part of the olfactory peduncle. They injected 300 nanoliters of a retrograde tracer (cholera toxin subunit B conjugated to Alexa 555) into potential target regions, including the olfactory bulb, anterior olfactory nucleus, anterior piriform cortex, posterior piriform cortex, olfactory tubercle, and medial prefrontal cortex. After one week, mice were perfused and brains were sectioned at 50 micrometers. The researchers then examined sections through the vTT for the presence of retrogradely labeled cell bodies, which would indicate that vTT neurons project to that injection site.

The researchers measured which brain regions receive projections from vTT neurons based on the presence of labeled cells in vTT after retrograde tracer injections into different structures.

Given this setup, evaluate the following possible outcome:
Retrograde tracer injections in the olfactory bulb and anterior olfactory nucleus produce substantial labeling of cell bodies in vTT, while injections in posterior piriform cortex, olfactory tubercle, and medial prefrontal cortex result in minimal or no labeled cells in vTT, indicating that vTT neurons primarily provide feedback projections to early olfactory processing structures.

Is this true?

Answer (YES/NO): NO